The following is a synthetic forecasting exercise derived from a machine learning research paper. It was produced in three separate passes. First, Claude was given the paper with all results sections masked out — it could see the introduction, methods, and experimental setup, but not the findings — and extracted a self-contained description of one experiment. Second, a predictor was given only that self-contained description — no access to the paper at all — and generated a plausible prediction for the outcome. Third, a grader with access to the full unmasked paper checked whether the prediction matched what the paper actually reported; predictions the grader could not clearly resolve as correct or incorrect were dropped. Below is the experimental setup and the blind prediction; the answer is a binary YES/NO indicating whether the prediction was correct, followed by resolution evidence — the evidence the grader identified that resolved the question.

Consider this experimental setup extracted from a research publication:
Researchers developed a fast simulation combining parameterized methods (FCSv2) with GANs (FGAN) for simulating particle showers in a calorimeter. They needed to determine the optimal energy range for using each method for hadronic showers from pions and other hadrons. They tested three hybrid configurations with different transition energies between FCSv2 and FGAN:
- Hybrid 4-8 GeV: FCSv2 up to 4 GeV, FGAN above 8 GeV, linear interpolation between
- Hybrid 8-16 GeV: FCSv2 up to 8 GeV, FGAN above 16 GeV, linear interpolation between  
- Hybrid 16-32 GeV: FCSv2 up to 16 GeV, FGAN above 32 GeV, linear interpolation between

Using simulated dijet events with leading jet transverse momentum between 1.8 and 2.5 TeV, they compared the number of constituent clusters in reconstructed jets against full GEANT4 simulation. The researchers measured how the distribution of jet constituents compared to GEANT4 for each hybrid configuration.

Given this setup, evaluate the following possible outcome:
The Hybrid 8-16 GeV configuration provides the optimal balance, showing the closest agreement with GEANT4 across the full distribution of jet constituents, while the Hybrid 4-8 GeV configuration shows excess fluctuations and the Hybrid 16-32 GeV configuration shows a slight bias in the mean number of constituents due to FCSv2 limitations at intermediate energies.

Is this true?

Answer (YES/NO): NO